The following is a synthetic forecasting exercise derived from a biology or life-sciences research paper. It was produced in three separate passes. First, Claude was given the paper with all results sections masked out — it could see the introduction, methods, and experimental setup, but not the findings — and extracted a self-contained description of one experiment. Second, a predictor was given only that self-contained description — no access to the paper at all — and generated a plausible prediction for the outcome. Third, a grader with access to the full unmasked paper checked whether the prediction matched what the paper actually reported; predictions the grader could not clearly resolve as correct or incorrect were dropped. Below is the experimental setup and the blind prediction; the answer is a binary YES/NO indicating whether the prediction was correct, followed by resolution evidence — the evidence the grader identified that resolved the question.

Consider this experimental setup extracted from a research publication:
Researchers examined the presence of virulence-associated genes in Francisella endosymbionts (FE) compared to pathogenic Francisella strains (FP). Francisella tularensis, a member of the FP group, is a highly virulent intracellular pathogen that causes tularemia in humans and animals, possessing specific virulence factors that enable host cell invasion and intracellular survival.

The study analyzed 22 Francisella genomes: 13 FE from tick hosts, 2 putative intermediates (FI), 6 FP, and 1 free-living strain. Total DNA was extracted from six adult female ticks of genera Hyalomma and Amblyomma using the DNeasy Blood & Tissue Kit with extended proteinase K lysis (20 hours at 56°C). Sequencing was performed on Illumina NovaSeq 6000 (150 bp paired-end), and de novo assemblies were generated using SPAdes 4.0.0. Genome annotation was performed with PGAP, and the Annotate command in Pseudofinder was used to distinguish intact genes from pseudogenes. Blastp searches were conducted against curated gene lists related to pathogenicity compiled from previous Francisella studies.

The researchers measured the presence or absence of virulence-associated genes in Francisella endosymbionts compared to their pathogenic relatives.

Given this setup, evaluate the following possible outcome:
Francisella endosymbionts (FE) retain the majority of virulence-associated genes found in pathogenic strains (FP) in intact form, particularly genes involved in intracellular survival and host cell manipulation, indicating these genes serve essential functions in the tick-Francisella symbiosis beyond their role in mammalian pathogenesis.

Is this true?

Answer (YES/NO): NO